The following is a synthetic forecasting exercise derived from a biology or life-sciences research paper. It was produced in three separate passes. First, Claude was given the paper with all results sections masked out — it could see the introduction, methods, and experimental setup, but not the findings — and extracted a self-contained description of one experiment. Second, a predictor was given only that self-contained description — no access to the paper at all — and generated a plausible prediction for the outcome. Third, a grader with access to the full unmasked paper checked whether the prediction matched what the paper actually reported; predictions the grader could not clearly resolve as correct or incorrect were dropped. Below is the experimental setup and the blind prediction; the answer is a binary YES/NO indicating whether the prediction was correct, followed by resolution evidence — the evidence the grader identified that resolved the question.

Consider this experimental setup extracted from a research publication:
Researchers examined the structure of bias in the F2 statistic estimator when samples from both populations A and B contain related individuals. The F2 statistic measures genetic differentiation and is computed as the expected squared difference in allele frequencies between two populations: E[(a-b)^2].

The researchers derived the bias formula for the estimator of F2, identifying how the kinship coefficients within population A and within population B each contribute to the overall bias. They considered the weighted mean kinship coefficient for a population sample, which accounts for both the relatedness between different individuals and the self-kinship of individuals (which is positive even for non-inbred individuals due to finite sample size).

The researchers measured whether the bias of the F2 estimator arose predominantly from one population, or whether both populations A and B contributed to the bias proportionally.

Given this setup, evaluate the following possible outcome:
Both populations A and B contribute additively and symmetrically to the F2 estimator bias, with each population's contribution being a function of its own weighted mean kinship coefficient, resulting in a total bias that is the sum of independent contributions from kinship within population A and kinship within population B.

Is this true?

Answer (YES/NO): YES